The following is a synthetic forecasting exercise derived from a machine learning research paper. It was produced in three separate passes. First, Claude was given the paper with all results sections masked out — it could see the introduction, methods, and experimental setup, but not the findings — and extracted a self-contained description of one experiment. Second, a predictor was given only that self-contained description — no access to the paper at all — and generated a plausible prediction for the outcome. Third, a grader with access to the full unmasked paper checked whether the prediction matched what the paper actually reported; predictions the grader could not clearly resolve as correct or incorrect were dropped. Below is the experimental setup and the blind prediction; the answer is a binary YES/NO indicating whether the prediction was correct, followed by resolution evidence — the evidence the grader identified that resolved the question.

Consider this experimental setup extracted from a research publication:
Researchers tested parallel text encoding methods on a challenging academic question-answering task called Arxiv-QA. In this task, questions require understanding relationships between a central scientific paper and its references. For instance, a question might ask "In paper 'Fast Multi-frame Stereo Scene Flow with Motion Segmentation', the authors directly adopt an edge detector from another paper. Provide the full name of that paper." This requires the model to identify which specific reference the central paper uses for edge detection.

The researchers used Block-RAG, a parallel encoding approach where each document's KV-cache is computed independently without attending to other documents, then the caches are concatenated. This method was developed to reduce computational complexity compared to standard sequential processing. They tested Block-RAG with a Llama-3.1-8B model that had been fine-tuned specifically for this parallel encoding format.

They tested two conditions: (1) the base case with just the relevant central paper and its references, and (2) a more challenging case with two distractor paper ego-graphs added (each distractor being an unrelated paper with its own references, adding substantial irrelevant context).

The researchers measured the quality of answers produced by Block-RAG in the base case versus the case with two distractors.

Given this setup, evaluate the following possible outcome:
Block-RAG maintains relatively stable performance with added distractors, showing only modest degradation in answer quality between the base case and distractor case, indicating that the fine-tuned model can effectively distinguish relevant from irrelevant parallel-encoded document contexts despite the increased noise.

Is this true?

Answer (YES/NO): NO